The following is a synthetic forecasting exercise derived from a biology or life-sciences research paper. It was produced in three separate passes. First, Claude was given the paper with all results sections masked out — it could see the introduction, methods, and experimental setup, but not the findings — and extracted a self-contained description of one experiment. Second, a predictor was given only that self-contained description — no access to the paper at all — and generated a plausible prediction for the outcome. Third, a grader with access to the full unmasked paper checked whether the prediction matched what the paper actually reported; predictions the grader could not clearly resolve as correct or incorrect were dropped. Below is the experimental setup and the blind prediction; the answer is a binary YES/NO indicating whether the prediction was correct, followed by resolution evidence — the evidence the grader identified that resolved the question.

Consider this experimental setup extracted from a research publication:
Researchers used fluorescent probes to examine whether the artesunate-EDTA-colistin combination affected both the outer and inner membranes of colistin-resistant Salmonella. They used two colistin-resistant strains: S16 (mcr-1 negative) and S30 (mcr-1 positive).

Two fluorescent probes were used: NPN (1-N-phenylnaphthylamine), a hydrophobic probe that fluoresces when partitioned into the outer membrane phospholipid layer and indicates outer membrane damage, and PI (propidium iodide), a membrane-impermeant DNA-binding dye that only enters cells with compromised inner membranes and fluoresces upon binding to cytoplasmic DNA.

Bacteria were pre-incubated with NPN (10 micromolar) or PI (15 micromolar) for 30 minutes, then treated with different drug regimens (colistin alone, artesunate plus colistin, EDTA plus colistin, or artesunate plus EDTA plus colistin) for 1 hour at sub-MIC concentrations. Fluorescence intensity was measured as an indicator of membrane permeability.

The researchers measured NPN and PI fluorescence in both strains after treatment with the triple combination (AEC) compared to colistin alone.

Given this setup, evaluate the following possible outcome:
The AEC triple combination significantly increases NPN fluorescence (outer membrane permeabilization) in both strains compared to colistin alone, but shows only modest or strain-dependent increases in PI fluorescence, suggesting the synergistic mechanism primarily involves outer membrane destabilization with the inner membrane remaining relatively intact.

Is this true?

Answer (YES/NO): NO